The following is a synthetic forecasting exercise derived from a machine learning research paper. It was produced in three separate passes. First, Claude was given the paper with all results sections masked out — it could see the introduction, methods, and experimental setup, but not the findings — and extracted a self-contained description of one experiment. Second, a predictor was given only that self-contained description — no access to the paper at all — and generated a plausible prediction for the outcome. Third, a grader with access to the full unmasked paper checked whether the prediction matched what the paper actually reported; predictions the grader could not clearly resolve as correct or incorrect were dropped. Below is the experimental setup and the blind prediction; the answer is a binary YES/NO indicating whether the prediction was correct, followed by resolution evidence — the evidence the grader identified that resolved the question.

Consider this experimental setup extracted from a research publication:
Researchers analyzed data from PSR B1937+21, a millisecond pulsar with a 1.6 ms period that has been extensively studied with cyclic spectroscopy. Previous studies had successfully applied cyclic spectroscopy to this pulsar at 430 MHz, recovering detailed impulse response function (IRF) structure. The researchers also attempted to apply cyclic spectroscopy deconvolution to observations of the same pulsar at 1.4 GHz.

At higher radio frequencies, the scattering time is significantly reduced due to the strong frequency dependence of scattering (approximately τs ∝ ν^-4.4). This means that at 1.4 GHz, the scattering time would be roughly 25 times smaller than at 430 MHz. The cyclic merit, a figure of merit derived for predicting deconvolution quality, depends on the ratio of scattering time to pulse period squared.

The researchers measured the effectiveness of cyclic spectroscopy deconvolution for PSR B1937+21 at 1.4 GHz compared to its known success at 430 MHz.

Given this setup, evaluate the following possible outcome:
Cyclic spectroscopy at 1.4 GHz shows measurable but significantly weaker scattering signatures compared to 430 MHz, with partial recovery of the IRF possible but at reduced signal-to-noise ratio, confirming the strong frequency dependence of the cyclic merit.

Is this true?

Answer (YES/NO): NO